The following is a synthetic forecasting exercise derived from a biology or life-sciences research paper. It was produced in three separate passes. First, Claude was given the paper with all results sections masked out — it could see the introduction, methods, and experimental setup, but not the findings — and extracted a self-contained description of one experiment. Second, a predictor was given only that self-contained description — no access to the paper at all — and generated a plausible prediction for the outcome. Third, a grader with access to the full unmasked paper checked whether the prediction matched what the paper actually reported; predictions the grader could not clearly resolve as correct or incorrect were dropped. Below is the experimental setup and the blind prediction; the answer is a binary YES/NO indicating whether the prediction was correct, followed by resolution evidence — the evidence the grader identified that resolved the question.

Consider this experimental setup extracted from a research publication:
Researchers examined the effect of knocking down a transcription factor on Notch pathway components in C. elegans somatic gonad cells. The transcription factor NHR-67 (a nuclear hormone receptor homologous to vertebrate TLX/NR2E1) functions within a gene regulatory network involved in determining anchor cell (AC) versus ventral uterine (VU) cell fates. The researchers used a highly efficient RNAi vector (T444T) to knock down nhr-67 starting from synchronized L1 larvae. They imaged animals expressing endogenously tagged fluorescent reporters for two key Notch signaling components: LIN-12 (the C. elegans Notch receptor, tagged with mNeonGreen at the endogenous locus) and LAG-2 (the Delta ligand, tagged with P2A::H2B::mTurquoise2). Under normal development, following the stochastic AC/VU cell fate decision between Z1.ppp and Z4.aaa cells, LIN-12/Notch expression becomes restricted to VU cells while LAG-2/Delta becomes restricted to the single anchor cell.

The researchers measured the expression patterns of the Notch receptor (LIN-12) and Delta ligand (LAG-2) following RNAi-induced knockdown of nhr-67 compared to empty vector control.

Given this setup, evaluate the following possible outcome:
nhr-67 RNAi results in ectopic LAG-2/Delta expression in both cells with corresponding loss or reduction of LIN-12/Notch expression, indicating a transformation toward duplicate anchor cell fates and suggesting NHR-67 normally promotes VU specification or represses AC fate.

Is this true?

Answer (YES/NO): NO